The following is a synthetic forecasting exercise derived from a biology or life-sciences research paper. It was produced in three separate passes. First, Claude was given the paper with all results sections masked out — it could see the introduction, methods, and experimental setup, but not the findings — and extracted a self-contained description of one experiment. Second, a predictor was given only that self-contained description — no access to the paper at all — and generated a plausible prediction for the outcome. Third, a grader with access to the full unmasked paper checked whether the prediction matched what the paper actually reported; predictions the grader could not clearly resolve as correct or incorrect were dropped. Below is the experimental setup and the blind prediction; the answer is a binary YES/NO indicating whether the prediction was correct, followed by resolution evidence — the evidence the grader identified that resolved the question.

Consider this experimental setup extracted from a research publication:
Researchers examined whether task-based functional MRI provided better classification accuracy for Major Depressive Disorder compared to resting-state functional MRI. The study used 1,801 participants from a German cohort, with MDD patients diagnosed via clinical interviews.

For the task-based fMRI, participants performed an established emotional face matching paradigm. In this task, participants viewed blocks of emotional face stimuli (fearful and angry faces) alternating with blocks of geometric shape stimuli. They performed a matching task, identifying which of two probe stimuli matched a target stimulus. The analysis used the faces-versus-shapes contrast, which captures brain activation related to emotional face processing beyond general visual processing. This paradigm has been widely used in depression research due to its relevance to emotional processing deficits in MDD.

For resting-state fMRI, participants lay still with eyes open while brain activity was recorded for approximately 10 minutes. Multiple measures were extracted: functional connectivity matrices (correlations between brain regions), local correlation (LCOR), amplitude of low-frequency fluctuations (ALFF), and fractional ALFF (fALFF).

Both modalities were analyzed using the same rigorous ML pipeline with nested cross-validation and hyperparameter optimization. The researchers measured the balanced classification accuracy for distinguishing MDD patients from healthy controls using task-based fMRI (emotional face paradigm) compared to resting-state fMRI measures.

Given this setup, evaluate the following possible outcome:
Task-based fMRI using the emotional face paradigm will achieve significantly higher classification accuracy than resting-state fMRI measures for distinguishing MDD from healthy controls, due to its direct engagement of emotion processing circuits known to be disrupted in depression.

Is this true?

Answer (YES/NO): NO